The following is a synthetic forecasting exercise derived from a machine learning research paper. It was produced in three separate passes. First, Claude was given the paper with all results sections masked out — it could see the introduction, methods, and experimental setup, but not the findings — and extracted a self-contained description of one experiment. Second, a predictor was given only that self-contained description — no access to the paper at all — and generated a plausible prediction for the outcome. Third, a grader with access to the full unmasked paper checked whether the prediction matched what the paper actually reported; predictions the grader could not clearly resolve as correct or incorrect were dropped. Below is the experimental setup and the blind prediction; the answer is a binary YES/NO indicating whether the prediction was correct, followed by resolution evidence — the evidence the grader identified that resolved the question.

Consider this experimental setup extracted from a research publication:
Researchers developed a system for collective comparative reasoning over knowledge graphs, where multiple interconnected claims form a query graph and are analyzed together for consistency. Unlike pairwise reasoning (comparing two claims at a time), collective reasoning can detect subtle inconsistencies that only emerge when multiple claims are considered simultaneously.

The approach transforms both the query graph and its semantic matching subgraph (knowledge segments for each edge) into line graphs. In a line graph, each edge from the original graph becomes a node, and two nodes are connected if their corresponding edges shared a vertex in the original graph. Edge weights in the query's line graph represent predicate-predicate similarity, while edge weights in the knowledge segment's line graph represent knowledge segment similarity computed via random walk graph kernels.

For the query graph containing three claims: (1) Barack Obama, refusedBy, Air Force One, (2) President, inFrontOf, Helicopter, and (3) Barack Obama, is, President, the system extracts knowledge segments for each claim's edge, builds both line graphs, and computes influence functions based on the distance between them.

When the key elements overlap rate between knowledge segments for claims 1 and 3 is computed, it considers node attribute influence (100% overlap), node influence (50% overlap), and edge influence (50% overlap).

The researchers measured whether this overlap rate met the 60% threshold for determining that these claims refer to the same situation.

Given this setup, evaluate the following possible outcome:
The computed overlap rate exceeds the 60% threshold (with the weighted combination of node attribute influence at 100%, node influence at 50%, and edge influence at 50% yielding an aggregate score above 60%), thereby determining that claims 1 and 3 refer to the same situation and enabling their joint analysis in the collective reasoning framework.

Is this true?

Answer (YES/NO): YES